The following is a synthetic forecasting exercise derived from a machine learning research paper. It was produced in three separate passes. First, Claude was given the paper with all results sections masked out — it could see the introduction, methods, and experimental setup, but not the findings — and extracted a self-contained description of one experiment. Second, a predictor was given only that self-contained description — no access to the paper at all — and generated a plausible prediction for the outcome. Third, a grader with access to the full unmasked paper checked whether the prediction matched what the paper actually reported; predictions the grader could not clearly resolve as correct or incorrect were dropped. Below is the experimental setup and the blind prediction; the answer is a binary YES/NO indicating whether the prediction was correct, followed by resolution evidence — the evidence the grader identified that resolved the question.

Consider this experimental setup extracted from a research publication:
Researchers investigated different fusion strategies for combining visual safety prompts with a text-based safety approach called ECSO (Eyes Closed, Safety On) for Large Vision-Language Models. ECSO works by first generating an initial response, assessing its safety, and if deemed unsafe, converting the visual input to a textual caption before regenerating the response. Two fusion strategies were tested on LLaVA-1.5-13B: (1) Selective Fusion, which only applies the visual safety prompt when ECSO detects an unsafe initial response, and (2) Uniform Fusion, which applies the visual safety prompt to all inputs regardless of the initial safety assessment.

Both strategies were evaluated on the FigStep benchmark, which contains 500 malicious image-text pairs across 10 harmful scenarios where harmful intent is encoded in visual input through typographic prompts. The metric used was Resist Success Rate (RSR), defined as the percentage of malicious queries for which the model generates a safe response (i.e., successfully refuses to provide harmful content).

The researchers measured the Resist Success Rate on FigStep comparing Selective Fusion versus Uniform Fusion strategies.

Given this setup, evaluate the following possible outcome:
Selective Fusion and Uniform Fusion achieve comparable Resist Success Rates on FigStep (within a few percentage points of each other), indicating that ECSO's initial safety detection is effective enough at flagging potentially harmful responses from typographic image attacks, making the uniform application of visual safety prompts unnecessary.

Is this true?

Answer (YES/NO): NO